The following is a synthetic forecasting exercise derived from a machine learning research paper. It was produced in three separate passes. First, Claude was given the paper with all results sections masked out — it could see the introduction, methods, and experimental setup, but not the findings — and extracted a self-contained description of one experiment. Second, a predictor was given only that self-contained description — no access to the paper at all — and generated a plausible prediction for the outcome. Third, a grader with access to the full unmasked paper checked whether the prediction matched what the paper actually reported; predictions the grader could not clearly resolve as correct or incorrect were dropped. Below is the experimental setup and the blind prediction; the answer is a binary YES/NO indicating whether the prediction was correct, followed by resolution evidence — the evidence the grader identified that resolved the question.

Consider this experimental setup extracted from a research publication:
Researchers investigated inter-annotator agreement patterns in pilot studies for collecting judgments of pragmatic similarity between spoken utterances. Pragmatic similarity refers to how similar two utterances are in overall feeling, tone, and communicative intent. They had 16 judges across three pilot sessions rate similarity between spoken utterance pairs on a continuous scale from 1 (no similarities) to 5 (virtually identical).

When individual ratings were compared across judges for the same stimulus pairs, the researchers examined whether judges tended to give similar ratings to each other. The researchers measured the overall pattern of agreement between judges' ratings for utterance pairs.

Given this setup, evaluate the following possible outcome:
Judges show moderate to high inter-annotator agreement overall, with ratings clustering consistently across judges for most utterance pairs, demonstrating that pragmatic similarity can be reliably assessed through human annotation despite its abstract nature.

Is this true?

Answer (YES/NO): NO